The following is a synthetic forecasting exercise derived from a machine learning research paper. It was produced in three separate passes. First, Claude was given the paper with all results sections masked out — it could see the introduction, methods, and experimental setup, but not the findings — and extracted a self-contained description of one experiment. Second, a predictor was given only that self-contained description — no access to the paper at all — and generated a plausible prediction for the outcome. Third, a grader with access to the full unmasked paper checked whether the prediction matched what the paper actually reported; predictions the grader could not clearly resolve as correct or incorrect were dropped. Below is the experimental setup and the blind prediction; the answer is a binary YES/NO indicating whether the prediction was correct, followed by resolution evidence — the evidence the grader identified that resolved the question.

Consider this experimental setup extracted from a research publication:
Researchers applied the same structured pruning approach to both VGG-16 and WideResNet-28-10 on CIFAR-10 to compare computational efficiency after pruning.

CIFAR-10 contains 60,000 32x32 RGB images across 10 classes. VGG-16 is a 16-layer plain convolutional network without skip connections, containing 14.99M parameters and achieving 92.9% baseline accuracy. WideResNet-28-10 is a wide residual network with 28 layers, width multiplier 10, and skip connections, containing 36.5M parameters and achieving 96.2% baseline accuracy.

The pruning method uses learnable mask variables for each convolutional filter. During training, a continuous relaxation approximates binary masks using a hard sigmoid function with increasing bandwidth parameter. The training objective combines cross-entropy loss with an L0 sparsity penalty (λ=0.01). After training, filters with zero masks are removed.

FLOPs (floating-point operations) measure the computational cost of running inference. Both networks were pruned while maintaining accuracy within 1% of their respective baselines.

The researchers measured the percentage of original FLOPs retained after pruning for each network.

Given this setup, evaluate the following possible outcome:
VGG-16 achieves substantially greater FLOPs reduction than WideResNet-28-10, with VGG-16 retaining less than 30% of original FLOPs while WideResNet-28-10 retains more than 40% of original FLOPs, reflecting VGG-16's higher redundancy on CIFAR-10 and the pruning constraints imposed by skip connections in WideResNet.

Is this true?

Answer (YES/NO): NO